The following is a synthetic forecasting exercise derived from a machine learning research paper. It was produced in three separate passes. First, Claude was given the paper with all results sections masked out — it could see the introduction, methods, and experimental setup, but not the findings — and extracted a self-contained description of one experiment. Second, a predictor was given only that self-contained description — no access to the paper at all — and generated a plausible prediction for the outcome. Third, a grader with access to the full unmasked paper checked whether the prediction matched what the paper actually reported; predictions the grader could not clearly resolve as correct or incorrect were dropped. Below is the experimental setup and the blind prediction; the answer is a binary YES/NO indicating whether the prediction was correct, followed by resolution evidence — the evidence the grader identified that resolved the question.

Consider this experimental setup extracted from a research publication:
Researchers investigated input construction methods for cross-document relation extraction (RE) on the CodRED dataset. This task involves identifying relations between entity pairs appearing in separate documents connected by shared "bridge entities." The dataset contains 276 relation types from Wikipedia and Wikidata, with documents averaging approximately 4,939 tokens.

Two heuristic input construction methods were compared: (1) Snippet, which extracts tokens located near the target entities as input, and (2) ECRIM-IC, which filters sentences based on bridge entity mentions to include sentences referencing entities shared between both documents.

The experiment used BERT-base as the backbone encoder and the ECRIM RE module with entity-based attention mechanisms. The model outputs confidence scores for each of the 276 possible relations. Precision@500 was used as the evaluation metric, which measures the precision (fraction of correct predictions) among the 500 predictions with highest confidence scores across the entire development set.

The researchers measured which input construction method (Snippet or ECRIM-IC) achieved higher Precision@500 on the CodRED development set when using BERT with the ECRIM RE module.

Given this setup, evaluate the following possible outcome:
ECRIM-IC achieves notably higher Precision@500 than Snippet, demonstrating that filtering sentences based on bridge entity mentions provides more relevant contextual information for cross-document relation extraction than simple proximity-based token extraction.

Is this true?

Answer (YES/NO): YES